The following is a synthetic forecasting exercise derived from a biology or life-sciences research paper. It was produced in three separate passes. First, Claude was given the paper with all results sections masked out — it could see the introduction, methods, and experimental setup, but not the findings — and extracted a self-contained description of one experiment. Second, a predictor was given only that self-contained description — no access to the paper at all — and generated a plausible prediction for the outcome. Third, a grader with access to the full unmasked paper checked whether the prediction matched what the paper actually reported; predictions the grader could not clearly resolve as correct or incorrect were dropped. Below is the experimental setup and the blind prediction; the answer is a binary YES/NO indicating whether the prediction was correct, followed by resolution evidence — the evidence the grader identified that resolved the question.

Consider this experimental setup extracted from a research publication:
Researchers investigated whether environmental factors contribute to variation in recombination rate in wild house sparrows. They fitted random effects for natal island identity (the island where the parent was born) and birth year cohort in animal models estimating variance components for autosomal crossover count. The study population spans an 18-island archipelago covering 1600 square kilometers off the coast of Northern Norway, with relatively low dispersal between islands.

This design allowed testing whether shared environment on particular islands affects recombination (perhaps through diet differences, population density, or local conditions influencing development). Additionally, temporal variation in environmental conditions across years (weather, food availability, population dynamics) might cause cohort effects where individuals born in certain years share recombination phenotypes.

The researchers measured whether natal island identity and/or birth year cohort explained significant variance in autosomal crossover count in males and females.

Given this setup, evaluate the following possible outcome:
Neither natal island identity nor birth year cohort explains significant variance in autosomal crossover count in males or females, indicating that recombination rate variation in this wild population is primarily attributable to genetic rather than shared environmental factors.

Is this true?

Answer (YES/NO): YES